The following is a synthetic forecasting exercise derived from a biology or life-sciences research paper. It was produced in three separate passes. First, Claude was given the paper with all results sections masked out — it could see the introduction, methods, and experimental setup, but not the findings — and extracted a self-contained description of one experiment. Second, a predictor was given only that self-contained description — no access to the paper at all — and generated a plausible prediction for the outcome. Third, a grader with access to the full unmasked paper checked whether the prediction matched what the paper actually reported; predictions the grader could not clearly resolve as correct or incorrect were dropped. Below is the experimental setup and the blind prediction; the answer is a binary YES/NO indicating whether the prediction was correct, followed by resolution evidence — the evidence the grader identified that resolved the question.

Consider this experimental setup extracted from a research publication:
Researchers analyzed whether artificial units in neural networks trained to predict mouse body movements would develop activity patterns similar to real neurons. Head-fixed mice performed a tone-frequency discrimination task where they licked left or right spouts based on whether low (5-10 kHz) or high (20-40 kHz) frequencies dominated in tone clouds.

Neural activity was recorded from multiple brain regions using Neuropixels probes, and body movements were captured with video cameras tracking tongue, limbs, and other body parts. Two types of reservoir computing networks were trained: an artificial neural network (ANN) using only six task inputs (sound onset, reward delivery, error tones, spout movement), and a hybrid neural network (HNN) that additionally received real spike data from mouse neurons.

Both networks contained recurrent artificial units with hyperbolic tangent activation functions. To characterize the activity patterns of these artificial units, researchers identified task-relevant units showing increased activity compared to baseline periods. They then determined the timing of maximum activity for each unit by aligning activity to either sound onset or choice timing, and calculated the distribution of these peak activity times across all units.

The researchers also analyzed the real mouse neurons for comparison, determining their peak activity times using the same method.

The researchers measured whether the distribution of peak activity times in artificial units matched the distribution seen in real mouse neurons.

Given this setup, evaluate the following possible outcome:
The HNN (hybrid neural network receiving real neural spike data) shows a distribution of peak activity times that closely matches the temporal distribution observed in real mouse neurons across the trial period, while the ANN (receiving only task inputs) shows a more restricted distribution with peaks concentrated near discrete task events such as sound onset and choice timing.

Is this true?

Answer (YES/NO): NO